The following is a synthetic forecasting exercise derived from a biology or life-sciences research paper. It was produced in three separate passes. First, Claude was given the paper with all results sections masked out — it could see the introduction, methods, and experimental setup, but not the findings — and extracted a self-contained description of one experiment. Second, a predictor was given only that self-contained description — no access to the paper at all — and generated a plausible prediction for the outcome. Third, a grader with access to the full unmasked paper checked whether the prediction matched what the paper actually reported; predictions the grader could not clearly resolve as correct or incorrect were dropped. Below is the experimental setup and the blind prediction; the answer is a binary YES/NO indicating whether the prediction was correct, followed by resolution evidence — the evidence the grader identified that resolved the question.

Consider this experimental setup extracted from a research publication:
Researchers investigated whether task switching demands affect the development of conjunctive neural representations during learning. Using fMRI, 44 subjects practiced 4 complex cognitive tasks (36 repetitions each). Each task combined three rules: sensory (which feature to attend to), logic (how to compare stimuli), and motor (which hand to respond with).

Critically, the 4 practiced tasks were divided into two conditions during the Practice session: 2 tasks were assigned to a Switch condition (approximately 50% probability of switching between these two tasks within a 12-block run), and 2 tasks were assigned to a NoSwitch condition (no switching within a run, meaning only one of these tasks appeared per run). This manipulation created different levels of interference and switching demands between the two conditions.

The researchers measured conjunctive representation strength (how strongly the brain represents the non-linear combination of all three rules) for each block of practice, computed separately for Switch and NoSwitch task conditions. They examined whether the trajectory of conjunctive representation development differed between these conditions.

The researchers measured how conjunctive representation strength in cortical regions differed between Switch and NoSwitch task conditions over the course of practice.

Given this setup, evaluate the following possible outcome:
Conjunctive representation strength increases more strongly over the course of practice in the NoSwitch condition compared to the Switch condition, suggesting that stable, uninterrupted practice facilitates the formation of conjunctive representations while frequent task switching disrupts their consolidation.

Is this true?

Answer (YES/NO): NO